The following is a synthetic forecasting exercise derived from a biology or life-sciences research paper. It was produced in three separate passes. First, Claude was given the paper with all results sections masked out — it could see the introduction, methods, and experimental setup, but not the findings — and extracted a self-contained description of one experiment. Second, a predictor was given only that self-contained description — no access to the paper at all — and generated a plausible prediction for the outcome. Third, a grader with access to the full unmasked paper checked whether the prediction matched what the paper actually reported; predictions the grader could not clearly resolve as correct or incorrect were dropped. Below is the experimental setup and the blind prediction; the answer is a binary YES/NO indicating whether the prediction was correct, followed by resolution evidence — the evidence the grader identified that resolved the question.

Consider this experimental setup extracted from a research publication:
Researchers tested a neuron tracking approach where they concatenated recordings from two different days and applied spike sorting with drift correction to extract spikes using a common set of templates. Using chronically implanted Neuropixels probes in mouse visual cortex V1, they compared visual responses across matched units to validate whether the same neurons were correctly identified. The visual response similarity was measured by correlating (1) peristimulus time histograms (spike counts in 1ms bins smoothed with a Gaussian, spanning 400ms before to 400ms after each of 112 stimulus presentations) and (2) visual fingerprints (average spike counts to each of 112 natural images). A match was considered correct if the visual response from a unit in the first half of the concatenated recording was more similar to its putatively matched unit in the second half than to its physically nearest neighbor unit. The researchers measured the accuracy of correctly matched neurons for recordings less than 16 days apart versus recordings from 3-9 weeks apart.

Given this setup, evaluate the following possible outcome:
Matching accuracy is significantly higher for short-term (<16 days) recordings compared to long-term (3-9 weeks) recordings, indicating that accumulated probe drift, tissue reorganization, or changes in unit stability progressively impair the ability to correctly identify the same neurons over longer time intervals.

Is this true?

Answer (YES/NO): YES